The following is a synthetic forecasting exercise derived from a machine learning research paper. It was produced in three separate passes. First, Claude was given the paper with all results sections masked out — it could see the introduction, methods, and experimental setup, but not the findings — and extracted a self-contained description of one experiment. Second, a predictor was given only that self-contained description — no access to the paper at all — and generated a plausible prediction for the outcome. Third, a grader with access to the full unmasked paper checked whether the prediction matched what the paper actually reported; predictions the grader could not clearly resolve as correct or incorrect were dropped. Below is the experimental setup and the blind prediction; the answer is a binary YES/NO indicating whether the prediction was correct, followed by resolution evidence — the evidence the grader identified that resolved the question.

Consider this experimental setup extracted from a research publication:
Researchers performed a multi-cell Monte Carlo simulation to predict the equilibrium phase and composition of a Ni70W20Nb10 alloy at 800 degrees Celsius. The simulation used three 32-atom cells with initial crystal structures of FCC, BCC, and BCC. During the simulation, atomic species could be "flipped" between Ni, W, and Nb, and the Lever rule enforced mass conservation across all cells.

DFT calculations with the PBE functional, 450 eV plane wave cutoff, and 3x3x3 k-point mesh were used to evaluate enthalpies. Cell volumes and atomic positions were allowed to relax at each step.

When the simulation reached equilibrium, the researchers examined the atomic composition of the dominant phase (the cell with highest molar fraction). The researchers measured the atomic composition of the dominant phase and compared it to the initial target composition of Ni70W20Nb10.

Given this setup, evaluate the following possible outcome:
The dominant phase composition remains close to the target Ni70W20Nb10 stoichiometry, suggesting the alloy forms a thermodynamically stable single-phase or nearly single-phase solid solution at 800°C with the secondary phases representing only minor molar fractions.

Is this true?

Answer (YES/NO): YES